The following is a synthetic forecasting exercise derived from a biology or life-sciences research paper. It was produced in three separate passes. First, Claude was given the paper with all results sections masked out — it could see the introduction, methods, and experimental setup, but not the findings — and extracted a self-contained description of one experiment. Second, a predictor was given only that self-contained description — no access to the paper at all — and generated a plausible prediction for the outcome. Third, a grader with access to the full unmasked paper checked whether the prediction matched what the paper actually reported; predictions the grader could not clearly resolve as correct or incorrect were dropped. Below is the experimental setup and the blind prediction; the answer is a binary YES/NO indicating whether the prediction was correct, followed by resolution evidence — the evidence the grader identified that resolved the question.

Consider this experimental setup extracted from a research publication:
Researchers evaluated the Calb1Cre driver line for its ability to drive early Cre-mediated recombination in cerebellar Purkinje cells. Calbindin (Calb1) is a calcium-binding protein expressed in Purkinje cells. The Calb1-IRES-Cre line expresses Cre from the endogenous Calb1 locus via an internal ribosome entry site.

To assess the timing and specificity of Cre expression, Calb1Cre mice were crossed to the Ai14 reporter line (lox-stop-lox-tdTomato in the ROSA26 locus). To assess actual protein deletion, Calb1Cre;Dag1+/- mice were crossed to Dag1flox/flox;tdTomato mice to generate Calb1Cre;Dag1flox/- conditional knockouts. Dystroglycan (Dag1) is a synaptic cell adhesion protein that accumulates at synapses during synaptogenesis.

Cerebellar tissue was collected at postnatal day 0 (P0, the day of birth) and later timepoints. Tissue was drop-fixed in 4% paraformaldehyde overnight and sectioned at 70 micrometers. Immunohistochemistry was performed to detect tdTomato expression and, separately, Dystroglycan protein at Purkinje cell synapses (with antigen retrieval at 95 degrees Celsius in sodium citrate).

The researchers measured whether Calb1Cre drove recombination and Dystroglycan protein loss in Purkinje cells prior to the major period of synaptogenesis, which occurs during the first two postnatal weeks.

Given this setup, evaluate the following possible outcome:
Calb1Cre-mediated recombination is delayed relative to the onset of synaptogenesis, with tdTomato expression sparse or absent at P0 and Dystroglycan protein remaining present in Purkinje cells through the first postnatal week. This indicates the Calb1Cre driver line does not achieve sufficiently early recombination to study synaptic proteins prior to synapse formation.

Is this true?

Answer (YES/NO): NO